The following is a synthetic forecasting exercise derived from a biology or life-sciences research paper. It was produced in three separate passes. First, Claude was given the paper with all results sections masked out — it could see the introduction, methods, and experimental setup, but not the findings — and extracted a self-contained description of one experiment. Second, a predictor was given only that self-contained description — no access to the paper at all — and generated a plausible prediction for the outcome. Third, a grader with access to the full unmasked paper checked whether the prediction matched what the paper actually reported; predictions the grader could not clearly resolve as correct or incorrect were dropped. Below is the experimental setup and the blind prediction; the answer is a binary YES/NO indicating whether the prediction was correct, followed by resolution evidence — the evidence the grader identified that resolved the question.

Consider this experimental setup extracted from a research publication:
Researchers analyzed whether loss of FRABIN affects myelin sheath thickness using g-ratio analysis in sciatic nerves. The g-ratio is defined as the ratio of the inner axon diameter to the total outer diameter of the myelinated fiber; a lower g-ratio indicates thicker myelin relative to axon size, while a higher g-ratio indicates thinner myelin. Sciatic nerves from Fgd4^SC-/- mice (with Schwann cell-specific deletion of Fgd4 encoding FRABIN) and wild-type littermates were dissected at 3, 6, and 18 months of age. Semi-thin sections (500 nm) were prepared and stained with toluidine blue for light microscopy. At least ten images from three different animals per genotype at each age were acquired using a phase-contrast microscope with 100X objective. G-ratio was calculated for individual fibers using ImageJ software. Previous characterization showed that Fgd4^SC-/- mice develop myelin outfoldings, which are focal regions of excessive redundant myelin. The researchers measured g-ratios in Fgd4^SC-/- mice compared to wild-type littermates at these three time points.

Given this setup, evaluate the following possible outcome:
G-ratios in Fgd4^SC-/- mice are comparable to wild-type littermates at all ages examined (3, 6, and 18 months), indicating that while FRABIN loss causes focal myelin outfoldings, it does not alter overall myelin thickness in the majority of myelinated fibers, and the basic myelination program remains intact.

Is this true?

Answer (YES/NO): YES